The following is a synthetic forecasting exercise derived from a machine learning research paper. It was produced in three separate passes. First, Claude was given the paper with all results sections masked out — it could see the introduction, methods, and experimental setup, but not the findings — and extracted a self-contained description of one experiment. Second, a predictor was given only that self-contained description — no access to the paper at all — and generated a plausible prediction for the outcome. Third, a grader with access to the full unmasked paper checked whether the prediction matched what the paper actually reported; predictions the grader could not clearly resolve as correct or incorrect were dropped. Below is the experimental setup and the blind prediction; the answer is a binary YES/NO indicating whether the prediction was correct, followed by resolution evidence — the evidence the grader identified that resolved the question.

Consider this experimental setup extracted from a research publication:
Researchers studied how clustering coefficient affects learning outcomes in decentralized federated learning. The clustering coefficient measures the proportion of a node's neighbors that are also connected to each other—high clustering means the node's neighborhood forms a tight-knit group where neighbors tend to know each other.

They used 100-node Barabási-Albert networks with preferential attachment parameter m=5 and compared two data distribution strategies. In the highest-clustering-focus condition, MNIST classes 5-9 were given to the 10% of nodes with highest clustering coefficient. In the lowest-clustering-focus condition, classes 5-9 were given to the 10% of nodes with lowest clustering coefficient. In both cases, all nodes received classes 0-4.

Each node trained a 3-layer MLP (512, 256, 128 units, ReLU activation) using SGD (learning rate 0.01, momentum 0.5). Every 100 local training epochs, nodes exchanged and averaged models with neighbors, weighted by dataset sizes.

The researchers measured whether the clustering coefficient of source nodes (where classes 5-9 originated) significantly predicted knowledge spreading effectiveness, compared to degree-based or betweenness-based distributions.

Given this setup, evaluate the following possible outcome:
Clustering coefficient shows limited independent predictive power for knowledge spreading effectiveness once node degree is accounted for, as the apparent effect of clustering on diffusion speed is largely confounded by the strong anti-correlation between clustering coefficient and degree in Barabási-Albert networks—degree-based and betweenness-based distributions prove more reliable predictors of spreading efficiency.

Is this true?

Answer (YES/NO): NO